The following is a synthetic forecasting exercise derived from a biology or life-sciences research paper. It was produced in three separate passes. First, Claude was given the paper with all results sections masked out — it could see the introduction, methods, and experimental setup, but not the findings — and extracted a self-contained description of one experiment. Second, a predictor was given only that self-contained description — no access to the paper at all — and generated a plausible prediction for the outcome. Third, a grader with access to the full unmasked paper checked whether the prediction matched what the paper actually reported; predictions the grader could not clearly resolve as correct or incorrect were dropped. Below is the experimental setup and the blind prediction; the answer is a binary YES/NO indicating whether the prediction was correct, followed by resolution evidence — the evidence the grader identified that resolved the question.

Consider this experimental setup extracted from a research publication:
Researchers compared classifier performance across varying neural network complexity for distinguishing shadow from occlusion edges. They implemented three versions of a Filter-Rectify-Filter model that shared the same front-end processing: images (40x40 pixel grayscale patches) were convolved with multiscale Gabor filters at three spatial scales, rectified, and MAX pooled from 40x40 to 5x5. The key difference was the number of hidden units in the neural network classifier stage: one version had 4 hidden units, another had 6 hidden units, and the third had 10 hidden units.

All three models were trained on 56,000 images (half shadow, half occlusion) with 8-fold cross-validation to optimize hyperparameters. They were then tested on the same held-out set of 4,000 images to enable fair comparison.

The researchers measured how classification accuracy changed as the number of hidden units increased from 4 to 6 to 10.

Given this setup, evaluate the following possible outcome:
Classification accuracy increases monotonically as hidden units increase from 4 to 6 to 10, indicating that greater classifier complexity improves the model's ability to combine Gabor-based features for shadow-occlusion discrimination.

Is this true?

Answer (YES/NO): NO